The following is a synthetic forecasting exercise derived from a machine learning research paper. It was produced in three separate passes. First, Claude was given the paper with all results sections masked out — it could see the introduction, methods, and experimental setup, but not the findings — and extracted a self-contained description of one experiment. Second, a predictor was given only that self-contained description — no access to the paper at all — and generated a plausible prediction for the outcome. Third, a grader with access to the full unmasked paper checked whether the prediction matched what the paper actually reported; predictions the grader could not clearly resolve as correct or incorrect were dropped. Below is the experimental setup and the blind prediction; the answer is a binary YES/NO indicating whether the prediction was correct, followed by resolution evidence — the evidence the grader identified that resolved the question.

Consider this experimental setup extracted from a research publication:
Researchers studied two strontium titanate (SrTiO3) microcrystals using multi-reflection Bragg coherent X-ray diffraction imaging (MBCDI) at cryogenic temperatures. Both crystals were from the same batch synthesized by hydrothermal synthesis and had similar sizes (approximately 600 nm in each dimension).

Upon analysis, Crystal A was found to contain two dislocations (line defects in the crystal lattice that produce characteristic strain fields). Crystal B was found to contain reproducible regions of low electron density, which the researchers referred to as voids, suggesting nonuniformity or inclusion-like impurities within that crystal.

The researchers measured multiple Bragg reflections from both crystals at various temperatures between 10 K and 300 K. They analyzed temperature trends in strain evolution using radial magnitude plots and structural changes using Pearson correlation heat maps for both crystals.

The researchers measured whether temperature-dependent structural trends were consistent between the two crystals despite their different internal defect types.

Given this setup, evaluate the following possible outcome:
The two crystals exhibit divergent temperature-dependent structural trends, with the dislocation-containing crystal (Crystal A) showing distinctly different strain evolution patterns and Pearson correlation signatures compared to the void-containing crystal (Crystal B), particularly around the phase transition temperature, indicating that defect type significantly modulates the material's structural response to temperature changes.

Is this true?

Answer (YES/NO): NO